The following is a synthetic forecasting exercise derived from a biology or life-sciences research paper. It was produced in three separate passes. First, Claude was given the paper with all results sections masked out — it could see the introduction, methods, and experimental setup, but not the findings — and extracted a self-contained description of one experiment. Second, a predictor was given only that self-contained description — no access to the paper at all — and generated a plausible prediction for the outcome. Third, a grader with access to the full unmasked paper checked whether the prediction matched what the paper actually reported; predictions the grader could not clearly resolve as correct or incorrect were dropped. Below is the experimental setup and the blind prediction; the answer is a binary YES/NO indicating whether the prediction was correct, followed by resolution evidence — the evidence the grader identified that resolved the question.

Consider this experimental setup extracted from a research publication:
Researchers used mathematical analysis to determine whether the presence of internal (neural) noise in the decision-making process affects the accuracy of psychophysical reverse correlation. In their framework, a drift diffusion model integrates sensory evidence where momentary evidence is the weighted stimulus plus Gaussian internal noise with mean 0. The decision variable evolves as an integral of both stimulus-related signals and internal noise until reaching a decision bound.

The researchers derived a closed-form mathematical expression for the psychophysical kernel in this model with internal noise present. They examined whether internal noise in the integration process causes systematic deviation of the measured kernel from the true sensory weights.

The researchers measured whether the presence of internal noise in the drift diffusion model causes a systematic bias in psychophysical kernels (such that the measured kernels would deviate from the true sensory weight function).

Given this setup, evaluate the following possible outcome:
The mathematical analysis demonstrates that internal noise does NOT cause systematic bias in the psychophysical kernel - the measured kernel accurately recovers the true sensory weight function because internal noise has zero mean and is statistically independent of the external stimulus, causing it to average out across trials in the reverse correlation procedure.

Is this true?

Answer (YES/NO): YES